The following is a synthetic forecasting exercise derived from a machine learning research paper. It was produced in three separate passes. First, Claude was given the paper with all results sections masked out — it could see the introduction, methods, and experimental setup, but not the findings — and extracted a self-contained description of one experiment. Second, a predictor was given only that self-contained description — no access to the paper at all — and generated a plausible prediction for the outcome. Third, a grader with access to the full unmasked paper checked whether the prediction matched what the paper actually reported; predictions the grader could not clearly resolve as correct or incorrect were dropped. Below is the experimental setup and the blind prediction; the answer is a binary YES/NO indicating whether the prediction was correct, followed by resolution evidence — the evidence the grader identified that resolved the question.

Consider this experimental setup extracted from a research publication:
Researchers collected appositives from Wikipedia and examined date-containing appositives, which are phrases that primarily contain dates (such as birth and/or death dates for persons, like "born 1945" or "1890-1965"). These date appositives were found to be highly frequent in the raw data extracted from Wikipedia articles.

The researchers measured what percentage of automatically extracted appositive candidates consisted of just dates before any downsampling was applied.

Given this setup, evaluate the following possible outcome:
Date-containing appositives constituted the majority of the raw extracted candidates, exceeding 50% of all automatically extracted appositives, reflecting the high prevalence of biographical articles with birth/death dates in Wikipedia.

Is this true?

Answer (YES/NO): NO